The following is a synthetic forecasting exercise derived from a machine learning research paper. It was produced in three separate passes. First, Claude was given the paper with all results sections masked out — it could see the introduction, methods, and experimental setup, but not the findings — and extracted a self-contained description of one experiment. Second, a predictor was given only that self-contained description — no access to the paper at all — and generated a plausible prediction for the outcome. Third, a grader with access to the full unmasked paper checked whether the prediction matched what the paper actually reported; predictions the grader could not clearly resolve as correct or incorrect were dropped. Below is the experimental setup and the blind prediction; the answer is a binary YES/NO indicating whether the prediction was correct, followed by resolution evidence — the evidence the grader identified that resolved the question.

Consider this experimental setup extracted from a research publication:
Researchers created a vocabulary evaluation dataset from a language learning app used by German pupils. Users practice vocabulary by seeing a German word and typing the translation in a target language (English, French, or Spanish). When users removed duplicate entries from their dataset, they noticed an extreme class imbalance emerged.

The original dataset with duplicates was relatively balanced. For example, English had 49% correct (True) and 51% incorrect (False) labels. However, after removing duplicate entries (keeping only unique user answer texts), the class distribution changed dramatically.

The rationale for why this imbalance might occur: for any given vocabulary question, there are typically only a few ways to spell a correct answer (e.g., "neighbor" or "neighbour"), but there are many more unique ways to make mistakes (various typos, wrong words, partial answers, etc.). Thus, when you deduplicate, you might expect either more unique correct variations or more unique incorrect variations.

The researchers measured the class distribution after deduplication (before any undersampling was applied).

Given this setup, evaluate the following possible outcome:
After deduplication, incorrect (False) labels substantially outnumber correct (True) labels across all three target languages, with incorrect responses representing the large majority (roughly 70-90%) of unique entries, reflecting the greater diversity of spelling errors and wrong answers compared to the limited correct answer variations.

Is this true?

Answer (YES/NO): YES